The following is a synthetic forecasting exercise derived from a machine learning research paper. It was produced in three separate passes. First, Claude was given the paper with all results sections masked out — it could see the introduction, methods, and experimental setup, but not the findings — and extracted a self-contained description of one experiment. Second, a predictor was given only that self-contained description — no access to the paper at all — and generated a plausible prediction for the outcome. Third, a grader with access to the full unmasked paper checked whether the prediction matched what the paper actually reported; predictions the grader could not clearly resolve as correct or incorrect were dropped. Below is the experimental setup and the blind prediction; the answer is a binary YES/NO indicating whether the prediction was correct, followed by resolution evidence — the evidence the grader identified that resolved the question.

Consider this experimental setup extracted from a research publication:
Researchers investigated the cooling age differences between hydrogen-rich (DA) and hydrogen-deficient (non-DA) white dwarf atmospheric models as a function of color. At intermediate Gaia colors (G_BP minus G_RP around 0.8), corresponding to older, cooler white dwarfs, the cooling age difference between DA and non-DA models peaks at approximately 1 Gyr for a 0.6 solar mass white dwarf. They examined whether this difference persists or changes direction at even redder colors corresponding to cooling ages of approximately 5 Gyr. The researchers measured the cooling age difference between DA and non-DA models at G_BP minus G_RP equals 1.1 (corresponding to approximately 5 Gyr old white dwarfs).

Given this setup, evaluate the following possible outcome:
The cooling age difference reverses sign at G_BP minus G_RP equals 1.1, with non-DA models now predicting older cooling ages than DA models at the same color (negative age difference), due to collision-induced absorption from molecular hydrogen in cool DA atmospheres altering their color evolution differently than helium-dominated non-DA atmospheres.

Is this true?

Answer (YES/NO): NO